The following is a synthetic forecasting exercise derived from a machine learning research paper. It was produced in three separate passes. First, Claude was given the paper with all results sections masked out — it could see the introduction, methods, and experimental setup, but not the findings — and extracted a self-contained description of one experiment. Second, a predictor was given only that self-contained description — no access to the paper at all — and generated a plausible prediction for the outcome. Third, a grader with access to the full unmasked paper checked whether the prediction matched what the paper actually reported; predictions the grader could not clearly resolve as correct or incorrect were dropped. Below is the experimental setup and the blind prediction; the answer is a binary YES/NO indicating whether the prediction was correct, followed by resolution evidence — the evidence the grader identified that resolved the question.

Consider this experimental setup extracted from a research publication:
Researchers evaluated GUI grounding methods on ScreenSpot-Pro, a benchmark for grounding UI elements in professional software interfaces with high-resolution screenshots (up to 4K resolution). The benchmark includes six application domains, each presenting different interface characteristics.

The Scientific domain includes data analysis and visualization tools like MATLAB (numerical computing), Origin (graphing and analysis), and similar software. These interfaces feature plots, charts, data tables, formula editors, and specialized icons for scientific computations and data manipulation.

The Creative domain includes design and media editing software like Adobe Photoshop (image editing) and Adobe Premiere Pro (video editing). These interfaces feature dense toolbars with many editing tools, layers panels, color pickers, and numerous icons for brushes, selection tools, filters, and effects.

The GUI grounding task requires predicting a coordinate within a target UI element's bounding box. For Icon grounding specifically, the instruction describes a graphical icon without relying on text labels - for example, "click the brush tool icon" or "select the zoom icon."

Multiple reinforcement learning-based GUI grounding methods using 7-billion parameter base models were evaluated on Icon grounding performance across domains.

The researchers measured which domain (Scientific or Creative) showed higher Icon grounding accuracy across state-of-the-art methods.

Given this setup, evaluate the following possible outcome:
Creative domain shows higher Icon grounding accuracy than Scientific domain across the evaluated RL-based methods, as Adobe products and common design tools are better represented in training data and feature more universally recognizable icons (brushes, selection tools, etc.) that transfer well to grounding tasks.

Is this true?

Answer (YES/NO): NO